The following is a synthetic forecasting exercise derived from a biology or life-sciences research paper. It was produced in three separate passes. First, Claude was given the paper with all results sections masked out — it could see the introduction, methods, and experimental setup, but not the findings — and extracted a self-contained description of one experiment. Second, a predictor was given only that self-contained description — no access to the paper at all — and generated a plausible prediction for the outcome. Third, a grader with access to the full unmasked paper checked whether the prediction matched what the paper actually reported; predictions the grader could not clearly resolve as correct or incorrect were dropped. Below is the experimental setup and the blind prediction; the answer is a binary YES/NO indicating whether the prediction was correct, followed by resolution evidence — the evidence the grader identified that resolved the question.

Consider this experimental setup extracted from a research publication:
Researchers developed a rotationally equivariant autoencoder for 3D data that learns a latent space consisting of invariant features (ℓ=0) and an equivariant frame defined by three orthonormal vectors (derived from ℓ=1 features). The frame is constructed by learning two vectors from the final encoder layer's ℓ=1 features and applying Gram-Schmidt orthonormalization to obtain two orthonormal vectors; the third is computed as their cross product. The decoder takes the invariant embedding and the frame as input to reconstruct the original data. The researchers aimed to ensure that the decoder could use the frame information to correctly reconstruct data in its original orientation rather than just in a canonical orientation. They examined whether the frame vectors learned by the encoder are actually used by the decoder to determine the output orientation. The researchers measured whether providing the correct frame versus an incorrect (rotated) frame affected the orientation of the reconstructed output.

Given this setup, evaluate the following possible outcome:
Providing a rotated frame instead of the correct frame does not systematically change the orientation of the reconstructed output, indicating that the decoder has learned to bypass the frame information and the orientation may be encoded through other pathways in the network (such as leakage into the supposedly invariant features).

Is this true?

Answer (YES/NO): NO